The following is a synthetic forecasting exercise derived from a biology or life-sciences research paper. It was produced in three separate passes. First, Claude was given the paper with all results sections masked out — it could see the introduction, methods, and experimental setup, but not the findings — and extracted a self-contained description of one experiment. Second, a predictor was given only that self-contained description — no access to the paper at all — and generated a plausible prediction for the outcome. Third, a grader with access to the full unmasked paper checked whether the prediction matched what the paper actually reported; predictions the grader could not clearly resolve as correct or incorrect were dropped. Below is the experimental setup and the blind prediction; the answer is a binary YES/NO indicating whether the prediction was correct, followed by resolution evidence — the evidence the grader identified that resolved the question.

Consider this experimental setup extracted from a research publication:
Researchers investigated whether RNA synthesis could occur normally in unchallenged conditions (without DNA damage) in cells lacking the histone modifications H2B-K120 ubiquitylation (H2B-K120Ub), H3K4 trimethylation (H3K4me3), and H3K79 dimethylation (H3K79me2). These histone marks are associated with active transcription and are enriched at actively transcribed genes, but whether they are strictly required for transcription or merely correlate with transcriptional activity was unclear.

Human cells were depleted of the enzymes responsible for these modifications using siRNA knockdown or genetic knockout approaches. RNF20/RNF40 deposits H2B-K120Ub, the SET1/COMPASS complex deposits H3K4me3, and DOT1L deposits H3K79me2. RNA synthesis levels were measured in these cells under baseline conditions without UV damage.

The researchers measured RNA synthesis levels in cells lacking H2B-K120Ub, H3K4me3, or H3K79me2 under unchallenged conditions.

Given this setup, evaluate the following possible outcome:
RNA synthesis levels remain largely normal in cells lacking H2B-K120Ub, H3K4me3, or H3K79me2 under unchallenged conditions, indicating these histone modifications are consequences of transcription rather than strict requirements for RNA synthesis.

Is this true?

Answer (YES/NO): YES